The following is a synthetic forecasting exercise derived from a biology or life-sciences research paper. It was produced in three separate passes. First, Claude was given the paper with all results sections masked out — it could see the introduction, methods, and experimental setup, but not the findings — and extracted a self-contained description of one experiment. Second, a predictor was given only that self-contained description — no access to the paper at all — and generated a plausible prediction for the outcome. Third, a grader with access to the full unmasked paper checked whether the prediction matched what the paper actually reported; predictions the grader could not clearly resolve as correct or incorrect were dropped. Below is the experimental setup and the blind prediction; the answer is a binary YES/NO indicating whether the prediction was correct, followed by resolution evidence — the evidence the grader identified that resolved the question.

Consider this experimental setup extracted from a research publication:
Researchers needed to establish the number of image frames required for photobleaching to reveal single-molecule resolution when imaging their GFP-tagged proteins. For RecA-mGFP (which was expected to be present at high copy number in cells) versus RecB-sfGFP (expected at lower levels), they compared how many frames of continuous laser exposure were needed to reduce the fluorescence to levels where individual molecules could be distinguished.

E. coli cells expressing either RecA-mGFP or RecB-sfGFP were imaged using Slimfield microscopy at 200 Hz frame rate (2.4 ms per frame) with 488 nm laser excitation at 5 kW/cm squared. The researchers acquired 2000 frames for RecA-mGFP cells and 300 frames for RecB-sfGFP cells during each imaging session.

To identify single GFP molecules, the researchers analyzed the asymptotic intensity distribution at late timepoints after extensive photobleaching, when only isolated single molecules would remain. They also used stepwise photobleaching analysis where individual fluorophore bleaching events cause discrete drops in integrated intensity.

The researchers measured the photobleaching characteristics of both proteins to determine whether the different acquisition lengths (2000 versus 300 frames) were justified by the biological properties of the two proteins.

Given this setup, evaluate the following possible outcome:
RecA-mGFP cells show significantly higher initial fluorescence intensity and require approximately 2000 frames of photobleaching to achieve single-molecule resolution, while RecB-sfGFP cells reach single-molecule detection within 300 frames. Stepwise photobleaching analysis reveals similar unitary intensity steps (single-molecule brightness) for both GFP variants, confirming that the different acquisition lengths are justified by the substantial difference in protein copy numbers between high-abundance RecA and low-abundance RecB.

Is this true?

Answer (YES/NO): NO